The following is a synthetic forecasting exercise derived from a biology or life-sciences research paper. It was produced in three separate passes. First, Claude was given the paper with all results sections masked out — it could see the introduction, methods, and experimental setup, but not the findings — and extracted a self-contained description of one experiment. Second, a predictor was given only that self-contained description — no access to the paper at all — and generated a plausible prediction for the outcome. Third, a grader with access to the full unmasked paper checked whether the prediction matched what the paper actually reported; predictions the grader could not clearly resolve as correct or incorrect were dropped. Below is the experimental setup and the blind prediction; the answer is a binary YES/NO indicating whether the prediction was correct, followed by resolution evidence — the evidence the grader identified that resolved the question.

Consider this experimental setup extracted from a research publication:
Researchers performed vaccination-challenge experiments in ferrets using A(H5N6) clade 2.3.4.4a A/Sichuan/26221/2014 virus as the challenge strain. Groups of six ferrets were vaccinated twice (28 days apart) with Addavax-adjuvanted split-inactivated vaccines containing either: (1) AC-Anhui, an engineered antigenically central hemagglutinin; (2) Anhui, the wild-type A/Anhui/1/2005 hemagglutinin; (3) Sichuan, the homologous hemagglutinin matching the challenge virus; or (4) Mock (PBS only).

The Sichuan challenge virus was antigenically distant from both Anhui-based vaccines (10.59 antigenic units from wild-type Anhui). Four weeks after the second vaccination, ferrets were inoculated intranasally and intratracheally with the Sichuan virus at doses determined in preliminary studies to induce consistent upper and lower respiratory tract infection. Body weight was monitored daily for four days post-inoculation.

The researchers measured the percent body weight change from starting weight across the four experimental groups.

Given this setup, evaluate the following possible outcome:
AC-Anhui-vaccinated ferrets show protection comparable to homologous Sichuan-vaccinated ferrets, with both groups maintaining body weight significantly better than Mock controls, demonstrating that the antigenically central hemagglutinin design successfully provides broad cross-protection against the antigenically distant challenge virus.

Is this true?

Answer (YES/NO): YES